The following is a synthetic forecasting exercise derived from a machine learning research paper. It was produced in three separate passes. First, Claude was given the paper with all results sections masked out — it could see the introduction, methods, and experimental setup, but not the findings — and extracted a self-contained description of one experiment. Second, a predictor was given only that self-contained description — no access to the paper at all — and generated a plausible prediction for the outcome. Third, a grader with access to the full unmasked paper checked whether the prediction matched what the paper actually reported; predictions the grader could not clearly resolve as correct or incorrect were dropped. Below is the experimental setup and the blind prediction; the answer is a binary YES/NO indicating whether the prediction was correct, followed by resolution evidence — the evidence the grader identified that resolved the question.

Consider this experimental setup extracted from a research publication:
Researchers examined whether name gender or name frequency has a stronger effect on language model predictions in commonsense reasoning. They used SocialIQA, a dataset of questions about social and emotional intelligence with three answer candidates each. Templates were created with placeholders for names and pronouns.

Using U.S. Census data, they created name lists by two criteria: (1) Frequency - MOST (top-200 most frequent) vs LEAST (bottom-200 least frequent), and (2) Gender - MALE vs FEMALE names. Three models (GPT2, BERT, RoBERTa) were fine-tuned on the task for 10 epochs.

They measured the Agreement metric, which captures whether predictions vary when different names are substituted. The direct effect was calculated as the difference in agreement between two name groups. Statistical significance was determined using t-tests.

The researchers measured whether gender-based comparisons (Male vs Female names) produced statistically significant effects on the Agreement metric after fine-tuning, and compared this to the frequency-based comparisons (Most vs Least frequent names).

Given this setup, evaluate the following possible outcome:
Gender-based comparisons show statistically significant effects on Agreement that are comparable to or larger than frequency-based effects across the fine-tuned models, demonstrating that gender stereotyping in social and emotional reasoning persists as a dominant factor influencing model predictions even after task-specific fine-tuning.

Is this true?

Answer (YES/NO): NO